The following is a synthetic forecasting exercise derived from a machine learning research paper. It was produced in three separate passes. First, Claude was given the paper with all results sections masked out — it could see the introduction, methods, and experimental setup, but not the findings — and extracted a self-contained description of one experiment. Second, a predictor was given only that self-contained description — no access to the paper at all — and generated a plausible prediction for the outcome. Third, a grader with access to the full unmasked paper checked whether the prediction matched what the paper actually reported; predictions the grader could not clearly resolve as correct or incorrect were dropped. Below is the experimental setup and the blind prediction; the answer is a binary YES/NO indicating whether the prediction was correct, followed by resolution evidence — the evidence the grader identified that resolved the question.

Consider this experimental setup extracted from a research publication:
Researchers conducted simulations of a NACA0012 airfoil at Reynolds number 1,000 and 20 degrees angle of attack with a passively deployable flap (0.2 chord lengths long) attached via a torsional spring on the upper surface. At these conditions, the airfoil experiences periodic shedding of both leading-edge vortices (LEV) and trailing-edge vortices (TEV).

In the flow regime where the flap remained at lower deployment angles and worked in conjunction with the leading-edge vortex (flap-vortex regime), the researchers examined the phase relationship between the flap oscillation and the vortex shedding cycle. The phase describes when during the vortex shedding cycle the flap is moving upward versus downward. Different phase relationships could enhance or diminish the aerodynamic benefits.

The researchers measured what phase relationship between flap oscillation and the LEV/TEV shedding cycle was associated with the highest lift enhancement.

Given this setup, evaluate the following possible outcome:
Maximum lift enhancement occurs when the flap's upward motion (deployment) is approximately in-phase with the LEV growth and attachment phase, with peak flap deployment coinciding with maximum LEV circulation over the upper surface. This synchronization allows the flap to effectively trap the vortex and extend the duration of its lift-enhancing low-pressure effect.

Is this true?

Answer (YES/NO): NO